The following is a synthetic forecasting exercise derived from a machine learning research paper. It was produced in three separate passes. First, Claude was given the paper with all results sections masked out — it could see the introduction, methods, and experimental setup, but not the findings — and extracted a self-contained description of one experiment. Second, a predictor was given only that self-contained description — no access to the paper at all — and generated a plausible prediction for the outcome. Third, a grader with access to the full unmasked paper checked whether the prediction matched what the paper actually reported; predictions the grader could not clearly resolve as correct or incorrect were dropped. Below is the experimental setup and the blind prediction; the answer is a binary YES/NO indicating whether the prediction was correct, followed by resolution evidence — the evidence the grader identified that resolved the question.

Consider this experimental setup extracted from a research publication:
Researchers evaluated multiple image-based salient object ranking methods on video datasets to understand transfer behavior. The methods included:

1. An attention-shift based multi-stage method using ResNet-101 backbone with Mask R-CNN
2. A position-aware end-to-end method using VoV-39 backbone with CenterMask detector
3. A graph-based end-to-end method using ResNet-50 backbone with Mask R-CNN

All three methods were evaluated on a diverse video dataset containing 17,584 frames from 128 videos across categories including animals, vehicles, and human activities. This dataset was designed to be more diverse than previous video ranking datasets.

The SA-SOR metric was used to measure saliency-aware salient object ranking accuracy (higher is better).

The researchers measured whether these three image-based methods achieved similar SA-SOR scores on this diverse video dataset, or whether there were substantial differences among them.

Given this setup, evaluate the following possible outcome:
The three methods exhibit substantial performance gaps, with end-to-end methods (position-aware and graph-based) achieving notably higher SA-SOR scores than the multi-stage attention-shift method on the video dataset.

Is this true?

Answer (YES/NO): NO